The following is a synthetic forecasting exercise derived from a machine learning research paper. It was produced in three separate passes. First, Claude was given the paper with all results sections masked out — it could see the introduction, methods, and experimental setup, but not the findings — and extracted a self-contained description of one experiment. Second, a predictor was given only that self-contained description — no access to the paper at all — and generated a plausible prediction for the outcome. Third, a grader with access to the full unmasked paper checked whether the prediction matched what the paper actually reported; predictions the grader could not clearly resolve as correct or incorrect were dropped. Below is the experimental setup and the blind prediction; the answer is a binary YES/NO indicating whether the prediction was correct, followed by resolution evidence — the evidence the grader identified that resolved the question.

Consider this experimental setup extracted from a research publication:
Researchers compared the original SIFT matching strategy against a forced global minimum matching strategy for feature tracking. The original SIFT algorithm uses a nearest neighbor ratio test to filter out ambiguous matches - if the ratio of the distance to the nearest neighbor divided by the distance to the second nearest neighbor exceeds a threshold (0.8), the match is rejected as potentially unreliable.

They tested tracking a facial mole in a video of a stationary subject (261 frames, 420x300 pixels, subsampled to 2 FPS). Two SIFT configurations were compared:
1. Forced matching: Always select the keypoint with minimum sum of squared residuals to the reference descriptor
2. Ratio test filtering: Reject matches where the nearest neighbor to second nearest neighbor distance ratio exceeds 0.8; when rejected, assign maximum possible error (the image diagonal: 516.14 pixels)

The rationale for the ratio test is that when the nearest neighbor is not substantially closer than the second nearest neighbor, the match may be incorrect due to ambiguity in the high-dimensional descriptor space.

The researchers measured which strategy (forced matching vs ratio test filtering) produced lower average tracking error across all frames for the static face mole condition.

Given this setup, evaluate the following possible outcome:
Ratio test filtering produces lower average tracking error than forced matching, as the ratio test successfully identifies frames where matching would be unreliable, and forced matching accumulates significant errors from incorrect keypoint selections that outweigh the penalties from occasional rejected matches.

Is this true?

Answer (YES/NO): NO